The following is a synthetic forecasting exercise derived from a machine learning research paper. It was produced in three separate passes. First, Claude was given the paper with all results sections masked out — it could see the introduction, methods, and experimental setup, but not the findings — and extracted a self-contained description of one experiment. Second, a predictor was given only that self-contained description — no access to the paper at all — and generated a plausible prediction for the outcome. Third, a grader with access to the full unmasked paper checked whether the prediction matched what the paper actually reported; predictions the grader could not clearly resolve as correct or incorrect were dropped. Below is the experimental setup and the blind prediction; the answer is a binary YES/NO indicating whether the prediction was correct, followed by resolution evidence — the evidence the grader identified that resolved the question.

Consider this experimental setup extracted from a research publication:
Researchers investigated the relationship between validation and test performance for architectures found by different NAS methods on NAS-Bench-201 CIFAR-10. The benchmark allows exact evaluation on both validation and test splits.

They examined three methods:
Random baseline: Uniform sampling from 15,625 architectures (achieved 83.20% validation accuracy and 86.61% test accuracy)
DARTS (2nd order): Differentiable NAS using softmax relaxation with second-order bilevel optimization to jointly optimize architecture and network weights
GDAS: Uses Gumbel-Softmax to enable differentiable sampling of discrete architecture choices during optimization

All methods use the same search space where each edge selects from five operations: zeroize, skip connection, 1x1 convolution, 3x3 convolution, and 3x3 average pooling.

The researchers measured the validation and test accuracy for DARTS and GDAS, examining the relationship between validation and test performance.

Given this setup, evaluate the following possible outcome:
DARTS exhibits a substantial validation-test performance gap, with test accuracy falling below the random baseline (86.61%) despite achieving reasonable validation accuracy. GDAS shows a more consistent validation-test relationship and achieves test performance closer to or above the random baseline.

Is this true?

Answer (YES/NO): NO